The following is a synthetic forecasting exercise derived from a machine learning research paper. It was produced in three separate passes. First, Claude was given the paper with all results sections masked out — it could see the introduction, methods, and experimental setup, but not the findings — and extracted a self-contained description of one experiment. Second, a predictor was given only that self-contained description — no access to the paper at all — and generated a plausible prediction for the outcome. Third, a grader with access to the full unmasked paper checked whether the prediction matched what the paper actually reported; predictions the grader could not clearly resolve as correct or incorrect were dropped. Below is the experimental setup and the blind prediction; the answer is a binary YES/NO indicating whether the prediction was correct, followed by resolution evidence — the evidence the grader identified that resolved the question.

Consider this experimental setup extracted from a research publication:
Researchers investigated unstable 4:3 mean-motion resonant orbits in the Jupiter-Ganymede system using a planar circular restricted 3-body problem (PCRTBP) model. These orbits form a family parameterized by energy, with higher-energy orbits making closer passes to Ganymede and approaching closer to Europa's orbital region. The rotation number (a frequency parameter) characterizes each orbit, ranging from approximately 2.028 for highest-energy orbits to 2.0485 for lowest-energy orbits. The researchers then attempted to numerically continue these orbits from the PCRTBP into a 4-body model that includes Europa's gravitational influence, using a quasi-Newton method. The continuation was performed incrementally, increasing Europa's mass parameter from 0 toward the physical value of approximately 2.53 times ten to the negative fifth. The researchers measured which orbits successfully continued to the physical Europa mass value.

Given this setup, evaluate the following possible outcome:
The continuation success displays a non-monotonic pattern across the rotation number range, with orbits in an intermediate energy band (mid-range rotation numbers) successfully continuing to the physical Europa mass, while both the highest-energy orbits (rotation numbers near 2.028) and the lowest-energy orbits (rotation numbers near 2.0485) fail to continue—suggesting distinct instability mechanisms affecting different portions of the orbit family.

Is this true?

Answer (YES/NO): NO